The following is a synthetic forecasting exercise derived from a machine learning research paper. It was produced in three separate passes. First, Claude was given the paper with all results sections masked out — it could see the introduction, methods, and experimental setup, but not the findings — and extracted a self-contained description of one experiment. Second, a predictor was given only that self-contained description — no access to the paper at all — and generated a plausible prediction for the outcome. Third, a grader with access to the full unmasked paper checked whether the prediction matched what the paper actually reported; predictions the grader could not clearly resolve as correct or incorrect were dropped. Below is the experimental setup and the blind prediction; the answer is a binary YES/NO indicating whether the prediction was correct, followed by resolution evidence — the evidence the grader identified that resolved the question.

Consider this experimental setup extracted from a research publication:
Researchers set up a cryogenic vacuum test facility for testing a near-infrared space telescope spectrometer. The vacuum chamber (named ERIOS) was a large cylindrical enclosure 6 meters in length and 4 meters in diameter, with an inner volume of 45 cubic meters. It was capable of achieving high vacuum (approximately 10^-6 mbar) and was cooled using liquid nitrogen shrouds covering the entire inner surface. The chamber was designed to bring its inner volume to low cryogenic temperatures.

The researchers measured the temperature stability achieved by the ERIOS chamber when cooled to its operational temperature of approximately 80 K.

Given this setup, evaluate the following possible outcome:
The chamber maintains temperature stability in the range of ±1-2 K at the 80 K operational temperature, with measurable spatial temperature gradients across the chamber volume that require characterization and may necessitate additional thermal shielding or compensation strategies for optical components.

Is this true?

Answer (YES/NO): NO